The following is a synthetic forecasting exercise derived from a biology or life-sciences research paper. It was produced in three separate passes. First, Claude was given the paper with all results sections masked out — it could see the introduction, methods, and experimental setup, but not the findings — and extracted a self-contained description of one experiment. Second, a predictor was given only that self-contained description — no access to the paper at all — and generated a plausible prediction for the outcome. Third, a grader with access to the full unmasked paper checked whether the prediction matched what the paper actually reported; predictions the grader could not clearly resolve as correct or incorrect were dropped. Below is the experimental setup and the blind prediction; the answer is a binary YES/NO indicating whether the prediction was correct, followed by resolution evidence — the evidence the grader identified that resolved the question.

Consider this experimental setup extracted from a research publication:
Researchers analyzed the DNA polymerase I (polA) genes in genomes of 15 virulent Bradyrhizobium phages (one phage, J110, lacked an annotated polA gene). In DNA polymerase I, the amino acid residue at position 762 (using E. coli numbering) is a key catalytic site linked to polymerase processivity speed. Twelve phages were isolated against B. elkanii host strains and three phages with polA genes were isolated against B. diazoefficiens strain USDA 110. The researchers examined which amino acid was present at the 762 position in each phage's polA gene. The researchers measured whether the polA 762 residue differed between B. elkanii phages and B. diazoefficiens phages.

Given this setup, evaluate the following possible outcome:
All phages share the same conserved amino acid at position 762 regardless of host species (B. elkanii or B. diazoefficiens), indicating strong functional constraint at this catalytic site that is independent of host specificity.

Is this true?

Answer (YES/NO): NO